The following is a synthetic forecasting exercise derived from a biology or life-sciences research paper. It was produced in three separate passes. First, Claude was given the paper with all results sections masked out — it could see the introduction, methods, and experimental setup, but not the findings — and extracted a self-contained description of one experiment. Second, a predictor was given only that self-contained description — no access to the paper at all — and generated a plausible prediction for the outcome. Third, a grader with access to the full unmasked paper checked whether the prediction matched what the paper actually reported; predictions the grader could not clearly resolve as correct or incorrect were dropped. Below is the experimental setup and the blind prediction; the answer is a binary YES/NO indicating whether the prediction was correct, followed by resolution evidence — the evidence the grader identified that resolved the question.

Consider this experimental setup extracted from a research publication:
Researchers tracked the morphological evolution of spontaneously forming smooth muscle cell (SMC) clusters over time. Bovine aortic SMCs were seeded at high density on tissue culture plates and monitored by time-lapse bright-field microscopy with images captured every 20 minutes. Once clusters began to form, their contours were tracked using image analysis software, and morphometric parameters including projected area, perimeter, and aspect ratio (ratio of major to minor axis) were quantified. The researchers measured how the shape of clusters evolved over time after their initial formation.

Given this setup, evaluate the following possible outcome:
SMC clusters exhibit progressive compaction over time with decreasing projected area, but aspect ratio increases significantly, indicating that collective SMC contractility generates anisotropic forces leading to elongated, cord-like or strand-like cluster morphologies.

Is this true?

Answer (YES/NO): NO